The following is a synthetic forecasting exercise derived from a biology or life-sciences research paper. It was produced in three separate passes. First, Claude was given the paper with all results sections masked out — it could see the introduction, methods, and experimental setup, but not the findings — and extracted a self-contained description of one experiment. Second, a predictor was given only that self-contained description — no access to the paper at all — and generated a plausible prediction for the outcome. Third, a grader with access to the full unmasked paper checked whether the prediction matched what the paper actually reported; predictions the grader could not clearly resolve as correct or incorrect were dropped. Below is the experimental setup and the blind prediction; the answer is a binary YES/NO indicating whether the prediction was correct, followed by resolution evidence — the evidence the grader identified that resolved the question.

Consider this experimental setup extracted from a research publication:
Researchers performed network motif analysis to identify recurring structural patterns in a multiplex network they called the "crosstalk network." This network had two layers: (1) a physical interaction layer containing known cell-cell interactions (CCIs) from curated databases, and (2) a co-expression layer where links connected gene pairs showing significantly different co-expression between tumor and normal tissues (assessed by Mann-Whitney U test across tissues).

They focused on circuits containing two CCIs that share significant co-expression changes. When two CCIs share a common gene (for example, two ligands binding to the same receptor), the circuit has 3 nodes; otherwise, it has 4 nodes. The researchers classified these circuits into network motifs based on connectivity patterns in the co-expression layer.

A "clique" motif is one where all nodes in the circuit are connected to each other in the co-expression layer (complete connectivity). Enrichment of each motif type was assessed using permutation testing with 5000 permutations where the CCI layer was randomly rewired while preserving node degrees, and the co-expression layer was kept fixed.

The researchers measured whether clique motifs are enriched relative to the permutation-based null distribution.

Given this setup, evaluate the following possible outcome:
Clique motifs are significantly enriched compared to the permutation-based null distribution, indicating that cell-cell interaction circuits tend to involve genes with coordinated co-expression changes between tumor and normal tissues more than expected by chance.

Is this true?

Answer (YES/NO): YES